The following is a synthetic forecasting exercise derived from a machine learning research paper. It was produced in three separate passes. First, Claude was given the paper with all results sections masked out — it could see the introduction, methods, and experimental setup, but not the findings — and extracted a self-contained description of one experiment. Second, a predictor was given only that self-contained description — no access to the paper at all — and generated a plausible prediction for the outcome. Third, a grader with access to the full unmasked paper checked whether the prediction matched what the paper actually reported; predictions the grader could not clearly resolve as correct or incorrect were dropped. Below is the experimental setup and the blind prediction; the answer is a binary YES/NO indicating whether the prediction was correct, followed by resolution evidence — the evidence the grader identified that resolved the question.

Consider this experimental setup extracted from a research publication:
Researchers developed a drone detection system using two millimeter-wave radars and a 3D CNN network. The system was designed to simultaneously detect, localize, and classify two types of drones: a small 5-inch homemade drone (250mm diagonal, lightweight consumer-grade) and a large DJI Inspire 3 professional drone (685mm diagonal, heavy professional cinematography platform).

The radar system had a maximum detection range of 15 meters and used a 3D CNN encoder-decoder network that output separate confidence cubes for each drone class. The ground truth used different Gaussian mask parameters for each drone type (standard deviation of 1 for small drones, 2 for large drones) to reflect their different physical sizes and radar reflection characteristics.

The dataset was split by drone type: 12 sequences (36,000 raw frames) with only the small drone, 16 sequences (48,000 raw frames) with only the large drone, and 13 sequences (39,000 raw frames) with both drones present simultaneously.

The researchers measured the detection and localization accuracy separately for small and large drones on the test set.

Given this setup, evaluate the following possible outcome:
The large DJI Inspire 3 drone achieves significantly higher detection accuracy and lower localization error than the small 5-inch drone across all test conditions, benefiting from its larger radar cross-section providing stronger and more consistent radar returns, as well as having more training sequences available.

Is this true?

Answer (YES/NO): NO